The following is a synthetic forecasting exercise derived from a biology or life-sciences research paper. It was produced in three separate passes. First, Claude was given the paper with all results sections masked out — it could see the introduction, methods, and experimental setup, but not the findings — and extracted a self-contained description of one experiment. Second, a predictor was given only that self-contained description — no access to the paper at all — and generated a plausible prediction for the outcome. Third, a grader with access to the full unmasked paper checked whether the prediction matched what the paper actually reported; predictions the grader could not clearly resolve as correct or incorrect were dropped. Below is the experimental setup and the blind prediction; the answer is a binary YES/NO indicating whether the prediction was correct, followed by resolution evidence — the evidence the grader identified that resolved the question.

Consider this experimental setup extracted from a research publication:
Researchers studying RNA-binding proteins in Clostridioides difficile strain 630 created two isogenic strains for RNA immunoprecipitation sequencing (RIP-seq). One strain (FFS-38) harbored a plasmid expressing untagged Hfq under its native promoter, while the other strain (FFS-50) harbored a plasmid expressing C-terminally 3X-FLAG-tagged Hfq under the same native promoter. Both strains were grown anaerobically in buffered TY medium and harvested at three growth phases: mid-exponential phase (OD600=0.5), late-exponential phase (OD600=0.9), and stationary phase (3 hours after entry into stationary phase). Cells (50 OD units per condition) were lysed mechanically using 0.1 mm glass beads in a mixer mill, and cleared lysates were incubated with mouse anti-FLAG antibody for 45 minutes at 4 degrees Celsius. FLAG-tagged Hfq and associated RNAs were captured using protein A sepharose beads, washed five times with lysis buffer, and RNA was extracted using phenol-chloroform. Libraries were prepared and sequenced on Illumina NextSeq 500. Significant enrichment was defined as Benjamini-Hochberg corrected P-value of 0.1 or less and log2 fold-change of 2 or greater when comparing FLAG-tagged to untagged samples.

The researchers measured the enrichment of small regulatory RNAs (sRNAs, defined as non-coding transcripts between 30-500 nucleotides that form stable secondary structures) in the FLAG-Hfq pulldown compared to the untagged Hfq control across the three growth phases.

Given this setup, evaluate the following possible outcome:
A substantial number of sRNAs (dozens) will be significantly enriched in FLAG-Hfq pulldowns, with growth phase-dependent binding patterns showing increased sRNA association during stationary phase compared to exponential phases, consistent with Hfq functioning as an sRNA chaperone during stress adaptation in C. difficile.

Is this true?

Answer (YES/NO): NO